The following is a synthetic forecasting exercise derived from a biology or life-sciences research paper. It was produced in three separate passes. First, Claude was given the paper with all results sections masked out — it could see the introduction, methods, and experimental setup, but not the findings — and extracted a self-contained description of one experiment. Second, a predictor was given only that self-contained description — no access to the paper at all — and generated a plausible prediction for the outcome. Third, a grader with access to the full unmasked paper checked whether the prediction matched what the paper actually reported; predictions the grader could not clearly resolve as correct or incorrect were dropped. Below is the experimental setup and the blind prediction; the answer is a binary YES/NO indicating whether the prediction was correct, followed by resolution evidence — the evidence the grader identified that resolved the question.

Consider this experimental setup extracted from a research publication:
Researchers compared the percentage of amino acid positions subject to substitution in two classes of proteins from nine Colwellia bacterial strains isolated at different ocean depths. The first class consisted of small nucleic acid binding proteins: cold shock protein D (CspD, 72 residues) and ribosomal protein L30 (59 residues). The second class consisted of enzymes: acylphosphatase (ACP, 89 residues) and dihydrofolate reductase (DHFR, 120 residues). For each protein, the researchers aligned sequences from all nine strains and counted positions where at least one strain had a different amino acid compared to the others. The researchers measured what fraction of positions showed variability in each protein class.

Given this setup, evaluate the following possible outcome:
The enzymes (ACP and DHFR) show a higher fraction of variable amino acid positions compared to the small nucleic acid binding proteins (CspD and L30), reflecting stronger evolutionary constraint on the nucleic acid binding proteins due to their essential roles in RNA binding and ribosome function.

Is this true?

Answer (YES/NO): YES